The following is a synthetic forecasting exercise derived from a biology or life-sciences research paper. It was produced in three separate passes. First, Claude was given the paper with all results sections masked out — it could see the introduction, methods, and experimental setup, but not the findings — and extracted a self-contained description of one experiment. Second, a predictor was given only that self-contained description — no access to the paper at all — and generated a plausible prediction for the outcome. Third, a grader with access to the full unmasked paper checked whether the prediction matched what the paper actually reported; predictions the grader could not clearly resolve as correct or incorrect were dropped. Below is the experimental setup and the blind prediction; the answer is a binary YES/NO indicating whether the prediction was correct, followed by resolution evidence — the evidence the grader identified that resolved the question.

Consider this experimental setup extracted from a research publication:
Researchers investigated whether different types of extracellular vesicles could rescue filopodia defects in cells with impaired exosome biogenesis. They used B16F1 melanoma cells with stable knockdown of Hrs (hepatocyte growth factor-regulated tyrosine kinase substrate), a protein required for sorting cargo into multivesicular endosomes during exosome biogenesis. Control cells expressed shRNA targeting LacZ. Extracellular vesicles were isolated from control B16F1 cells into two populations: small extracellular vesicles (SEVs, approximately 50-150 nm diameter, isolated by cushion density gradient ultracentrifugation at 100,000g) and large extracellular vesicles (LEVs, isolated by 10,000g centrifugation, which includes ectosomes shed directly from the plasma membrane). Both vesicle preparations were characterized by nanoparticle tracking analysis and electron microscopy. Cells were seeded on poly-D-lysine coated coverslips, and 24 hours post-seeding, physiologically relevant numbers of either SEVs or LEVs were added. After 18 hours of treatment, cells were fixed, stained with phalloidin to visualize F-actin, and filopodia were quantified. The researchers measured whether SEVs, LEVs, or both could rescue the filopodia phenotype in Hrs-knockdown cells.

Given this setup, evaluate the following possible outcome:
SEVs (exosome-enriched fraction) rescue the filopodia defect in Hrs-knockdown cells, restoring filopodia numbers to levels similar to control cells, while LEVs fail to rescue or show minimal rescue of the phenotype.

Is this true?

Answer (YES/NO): YES